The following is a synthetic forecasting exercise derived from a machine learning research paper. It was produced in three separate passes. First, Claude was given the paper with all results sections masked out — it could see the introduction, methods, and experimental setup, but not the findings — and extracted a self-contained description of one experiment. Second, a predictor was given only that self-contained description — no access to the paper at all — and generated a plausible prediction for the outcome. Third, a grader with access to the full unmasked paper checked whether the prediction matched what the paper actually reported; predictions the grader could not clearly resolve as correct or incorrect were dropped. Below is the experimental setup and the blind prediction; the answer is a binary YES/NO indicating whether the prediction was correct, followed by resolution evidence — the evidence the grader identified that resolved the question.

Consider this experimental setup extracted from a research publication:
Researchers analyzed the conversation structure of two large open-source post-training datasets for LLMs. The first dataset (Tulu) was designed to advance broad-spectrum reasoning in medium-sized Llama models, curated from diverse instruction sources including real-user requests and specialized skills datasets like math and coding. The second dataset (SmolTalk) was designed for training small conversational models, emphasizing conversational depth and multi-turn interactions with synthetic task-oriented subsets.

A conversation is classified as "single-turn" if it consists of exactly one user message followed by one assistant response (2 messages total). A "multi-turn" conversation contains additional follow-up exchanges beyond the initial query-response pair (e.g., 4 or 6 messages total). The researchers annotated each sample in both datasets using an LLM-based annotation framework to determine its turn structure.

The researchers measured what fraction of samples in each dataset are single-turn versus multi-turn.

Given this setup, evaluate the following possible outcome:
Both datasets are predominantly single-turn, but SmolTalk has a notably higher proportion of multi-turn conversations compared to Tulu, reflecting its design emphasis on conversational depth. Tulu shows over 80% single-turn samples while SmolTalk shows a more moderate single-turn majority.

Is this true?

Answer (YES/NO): NO